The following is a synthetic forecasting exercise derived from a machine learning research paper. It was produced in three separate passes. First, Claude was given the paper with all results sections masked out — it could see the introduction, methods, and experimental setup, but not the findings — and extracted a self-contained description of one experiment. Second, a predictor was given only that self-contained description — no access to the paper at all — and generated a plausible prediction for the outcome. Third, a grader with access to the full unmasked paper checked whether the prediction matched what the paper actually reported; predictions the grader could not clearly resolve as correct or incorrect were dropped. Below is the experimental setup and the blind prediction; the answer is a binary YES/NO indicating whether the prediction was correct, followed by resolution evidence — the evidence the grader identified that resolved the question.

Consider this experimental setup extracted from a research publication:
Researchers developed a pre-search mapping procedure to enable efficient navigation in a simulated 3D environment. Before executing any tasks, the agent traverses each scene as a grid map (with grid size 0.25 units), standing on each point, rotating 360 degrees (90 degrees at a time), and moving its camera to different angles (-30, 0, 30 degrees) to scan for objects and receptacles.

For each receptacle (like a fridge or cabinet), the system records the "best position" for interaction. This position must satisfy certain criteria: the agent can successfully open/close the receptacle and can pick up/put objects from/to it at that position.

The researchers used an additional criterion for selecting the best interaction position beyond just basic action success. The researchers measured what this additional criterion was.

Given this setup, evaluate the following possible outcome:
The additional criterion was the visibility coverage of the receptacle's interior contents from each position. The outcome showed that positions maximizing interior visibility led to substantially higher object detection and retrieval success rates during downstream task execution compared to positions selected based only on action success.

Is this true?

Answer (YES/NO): NO